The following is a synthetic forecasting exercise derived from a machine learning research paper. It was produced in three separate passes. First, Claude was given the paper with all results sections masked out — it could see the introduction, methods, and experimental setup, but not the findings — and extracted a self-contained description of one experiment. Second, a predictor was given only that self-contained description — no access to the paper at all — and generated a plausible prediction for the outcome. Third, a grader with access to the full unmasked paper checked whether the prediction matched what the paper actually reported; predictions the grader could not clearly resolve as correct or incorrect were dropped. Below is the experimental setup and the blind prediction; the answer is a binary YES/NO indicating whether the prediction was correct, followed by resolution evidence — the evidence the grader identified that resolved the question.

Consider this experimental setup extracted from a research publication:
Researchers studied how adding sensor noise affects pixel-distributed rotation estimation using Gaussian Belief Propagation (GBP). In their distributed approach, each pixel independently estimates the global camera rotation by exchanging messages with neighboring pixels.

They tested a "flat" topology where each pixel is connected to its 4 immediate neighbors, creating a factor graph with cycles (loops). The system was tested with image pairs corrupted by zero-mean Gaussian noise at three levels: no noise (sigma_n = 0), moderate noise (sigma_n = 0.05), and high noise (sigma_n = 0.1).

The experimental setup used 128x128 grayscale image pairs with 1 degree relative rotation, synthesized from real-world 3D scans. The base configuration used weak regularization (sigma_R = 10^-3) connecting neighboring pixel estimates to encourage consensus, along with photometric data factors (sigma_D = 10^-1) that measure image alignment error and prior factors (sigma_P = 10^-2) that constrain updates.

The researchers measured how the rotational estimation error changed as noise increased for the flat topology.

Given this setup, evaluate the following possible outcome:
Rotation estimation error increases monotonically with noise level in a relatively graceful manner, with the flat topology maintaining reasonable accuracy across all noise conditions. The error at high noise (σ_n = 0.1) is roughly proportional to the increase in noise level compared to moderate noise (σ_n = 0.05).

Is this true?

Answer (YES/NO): NO